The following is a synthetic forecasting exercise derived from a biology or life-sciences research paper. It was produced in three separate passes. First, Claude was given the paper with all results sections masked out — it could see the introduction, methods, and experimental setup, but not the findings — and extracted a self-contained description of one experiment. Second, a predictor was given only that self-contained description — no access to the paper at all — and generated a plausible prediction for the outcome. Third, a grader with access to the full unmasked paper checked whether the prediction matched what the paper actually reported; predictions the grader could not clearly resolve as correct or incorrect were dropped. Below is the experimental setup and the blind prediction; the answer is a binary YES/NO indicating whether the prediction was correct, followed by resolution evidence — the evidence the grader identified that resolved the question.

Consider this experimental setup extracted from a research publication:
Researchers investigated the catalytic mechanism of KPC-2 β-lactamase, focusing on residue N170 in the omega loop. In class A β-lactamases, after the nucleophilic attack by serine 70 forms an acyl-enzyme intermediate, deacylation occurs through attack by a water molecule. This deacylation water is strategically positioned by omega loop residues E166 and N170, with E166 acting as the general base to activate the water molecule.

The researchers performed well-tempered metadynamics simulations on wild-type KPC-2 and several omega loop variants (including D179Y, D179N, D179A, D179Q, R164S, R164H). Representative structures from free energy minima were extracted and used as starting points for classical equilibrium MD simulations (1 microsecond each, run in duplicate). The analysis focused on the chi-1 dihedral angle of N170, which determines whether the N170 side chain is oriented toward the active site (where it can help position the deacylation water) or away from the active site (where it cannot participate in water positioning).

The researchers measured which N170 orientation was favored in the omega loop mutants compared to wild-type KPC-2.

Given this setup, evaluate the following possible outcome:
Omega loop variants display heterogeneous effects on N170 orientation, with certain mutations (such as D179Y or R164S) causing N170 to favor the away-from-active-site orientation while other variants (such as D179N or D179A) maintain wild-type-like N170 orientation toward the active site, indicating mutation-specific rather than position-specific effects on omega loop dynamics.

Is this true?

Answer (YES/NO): NO